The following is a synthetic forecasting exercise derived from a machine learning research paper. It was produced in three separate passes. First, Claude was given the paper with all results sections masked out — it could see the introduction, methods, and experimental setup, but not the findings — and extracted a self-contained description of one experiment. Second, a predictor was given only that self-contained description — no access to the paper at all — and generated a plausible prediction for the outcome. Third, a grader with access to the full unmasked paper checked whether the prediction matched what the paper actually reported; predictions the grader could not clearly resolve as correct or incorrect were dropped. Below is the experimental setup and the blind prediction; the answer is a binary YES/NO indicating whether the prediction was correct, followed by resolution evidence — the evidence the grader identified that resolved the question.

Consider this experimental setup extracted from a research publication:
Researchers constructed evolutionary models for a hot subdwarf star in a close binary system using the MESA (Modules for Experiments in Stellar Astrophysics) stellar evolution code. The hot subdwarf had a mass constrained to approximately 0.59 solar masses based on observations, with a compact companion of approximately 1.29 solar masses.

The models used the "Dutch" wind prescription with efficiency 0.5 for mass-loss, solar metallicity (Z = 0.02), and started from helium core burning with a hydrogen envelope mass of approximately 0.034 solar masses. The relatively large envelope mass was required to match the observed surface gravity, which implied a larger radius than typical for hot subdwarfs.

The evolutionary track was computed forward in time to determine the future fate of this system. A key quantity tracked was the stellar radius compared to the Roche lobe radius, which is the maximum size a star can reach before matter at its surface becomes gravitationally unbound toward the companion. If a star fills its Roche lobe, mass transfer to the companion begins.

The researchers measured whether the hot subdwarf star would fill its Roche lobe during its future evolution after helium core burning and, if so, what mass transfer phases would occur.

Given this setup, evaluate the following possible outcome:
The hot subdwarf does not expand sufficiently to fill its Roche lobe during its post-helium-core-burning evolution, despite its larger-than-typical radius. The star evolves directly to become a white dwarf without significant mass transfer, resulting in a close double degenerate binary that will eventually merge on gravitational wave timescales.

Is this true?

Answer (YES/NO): NO